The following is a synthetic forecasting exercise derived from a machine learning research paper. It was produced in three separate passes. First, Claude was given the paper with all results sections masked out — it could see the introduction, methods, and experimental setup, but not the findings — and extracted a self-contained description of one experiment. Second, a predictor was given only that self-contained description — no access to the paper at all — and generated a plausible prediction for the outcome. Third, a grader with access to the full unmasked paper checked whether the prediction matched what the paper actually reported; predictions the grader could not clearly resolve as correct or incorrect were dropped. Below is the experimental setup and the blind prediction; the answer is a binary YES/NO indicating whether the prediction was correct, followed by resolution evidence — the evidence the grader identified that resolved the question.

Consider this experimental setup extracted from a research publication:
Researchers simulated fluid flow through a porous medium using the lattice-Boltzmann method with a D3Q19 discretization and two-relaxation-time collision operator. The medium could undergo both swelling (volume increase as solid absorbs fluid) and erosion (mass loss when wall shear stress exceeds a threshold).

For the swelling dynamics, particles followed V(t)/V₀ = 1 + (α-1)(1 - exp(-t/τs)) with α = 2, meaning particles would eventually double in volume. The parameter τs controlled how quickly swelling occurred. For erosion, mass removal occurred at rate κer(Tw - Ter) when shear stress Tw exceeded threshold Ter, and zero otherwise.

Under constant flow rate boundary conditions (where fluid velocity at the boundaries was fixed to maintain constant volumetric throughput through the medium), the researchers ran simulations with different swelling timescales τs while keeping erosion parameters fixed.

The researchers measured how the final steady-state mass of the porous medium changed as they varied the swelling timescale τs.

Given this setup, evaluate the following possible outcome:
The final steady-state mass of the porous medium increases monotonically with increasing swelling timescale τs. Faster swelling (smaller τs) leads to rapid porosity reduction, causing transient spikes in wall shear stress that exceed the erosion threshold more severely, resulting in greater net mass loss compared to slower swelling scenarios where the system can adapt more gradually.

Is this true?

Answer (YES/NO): NO